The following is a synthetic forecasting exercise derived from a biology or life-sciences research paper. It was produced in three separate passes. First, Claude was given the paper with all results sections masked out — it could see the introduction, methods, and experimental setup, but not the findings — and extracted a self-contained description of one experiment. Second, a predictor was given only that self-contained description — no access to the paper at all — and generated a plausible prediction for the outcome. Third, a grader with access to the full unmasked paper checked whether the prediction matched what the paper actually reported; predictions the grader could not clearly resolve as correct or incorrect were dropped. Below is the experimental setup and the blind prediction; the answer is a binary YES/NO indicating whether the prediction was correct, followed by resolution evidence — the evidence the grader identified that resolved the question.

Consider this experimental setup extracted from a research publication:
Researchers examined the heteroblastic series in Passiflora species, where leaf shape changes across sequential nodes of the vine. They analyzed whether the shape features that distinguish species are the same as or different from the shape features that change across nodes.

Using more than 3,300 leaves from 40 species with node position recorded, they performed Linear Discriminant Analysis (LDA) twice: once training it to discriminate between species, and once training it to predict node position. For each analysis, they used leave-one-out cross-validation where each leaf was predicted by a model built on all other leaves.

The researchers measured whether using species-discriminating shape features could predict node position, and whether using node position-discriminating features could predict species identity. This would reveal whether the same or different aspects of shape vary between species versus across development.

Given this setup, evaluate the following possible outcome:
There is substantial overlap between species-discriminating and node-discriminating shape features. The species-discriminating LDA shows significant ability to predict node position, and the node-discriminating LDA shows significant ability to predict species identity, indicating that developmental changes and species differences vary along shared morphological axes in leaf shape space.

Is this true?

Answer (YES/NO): NO